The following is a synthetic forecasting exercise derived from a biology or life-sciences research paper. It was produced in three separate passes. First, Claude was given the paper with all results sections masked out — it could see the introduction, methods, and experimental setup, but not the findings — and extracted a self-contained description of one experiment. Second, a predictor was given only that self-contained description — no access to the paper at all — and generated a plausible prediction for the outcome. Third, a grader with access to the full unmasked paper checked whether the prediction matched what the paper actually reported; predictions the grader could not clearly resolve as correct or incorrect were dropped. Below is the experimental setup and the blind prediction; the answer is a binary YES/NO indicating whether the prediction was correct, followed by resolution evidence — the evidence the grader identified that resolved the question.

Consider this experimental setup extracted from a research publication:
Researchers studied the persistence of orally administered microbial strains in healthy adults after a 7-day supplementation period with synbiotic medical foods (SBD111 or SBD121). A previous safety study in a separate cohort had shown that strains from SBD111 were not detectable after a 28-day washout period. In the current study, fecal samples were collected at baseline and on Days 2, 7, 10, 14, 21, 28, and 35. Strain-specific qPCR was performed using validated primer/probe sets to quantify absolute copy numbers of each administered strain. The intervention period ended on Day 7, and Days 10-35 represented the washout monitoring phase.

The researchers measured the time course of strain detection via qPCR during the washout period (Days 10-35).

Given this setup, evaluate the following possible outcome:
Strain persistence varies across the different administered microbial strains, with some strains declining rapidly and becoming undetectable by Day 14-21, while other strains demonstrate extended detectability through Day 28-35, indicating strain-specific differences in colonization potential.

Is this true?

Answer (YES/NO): NO